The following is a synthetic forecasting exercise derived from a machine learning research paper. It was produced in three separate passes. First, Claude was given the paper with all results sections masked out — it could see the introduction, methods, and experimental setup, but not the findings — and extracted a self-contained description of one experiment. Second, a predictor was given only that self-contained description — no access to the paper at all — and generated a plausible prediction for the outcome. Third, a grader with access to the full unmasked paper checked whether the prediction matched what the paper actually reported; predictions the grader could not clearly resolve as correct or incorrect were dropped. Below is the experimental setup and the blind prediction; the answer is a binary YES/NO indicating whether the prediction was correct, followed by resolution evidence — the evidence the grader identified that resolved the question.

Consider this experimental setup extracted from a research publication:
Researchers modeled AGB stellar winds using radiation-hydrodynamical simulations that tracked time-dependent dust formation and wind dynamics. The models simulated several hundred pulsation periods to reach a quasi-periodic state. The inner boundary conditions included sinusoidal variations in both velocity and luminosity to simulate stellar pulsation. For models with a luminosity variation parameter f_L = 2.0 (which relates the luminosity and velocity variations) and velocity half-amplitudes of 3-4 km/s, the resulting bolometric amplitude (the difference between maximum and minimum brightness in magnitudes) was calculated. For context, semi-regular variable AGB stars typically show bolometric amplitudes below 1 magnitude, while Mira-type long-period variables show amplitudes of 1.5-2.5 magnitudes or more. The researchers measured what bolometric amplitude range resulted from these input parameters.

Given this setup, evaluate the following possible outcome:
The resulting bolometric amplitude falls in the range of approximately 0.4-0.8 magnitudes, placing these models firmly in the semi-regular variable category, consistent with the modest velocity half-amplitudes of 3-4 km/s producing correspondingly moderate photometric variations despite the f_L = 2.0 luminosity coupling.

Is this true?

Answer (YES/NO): YES